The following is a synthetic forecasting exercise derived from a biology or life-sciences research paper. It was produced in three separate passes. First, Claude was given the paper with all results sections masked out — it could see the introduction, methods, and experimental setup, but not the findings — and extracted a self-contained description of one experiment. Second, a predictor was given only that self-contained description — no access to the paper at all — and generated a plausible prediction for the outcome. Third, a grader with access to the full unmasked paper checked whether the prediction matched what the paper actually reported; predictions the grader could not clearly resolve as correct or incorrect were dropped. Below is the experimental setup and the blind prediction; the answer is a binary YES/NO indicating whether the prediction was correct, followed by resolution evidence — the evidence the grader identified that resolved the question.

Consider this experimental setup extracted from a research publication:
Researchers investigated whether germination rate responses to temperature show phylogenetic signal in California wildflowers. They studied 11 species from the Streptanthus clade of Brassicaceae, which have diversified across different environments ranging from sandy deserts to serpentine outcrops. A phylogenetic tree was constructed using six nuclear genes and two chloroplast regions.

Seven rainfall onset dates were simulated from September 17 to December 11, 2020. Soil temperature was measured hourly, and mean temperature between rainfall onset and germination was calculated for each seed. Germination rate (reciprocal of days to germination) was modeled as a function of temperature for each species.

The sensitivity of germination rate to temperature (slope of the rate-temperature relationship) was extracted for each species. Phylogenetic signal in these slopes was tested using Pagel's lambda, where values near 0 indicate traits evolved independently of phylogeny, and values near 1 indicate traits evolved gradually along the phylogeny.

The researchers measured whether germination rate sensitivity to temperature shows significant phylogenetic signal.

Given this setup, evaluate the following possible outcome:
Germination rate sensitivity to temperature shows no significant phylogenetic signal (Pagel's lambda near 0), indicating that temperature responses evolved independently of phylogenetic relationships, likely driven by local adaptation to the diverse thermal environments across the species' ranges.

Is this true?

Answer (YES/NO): NO